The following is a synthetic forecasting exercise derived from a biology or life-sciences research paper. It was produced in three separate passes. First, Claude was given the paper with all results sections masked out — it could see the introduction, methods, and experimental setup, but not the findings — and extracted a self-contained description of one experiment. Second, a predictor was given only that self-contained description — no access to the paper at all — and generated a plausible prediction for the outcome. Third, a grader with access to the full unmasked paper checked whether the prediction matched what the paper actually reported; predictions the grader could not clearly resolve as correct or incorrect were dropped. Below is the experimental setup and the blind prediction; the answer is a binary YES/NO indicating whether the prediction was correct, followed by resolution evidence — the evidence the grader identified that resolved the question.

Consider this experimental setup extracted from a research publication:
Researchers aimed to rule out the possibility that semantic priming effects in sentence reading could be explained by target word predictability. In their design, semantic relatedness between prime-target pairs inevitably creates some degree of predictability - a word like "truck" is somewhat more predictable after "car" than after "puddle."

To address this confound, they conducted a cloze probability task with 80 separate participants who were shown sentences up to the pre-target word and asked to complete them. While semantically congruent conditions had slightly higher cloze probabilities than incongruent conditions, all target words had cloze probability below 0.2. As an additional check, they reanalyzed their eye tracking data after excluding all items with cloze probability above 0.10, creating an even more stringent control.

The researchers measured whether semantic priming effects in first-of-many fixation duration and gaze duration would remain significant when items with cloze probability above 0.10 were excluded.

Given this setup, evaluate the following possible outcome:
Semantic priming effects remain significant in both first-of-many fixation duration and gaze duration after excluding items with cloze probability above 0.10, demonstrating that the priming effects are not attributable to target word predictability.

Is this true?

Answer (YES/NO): YES